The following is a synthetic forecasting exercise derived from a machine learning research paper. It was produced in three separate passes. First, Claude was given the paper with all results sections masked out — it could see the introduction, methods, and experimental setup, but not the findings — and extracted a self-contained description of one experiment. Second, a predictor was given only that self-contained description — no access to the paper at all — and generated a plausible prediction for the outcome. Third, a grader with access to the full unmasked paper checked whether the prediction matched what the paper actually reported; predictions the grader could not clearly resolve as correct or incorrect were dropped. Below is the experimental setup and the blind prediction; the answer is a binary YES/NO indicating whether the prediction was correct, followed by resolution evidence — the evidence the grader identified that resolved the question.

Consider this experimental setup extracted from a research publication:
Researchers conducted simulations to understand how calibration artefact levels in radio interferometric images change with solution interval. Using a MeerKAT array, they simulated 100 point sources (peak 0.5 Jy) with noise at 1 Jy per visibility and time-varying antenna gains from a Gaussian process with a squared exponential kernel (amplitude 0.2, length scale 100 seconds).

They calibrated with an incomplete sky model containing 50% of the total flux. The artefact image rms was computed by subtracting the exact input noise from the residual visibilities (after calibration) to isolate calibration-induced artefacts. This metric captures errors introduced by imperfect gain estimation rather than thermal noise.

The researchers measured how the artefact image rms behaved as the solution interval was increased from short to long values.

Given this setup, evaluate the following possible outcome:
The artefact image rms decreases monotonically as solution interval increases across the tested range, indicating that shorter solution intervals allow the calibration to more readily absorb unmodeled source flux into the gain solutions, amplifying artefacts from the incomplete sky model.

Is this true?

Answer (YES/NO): NO